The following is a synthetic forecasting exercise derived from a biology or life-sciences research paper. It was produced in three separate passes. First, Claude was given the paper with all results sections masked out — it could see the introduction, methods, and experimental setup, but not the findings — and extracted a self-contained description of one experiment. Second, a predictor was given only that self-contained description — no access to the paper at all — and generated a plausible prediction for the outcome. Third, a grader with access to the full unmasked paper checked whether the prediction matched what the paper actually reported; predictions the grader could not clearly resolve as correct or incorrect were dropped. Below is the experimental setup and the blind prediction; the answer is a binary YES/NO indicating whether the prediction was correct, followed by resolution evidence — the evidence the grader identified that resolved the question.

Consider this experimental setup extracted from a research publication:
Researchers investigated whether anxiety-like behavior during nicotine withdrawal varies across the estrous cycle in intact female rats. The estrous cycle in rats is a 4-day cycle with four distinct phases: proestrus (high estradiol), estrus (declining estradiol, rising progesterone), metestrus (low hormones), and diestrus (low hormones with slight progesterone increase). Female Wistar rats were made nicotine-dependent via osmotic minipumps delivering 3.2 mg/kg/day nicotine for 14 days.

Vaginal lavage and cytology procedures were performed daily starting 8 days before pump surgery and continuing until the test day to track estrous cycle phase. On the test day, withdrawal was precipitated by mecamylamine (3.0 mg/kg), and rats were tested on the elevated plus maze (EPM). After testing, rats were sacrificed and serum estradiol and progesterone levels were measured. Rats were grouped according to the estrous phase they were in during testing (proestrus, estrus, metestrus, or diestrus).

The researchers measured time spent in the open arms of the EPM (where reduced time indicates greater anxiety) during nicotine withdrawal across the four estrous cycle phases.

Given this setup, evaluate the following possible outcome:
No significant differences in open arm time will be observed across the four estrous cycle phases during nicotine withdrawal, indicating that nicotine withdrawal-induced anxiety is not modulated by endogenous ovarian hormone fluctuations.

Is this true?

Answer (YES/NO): NO